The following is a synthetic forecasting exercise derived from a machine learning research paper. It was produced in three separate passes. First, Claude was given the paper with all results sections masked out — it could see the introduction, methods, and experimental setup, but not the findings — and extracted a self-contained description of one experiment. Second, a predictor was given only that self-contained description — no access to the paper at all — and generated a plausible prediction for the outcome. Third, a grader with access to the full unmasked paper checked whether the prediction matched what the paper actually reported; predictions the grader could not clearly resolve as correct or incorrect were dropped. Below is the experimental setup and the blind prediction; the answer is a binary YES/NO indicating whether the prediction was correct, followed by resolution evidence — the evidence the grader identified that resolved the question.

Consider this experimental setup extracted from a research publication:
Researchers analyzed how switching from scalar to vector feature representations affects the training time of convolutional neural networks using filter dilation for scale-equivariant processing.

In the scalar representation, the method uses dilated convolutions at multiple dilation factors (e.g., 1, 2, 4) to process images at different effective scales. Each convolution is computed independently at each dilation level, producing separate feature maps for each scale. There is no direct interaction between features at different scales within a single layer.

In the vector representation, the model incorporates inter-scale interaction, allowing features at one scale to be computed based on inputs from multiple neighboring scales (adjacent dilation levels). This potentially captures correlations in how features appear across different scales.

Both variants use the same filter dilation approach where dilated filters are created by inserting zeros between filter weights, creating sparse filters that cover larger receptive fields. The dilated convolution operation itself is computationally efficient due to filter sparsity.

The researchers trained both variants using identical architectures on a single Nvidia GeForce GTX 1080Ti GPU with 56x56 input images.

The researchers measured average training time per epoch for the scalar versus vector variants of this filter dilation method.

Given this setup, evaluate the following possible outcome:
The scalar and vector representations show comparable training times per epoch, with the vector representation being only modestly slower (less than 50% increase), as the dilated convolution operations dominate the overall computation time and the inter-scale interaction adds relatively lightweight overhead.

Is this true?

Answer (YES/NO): NO